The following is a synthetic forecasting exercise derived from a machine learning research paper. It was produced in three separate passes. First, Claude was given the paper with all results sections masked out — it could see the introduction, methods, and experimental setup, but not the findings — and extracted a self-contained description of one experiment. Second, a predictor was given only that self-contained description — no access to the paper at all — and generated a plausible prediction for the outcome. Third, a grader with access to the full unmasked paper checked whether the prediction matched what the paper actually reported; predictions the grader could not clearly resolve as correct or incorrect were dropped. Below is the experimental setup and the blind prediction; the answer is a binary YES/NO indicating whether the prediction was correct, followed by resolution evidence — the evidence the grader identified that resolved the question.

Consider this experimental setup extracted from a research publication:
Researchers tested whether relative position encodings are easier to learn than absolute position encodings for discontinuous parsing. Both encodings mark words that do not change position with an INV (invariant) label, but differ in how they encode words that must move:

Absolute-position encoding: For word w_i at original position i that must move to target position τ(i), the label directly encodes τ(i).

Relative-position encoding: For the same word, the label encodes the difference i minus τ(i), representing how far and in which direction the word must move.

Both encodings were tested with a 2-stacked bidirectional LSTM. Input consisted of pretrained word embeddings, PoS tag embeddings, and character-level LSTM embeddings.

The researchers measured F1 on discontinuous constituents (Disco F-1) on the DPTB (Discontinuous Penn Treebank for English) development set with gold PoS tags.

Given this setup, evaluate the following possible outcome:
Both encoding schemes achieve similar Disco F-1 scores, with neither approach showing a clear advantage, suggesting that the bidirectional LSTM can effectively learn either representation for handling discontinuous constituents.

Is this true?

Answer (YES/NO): NO